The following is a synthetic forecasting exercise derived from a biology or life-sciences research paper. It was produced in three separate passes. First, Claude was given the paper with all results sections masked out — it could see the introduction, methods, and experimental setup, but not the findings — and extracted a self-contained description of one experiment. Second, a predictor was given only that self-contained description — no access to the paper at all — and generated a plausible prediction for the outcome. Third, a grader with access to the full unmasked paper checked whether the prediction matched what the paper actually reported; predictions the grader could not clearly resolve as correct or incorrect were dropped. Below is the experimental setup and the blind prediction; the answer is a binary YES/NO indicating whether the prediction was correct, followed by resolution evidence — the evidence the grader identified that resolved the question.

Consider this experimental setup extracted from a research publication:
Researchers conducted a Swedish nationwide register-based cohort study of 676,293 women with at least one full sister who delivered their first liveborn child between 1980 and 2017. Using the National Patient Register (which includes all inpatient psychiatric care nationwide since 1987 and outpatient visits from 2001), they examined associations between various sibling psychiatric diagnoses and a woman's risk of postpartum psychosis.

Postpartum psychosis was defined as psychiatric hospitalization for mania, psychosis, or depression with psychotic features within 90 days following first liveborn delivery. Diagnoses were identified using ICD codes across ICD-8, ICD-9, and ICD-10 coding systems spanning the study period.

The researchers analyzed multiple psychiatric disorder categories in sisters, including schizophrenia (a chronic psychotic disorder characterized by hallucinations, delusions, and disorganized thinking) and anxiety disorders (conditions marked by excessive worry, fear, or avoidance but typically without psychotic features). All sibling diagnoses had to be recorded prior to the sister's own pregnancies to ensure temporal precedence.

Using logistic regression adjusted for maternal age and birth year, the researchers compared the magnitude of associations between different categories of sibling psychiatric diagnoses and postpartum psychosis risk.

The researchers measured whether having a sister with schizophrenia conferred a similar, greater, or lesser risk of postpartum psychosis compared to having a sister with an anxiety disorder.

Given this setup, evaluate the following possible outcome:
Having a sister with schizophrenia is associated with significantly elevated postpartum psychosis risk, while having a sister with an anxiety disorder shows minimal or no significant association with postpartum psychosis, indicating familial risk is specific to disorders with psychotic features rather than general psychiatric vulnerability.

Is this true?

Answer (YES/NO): NO